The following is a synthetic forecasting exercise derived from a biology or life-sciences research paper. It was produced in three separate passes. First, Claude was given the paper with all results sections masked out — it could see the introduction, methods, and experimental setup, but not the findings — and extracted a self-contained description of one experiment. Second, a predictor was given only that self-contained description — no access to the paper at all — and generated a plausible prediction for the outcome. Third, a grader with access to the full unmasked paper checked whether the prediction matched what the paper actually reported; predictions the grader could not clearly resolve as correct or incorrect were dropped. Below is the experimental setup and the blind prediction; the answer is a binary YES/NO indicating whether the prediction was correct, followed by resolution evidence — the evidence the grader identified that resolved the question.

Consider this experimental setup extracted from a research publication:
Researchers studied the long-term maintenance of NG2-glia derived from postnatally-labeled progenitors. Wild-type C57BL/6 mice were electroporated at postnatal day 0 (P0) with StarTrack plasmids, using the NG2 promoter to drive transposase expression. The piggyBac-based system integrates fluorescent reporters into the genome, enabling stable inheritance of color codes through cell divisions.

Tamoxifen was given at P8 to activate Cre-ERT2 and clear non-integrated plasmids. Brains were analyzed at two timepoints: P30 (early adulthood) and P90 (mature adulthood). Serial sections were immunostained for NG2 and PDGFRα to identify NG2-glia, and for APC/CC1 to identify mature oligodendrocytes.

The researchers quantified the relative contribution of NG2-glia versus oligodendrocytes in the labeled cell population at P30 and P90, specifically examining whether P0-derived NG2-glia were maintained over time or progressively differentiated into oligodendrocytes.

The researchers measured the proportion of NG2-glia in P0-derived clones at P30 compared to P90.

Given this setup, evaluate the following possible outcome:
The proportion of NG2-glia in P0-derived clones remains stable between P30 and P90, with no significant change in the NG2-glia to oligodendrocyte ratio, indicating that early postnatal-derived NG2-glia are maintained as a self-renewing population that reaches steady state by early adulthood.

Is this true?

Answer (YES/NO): NO